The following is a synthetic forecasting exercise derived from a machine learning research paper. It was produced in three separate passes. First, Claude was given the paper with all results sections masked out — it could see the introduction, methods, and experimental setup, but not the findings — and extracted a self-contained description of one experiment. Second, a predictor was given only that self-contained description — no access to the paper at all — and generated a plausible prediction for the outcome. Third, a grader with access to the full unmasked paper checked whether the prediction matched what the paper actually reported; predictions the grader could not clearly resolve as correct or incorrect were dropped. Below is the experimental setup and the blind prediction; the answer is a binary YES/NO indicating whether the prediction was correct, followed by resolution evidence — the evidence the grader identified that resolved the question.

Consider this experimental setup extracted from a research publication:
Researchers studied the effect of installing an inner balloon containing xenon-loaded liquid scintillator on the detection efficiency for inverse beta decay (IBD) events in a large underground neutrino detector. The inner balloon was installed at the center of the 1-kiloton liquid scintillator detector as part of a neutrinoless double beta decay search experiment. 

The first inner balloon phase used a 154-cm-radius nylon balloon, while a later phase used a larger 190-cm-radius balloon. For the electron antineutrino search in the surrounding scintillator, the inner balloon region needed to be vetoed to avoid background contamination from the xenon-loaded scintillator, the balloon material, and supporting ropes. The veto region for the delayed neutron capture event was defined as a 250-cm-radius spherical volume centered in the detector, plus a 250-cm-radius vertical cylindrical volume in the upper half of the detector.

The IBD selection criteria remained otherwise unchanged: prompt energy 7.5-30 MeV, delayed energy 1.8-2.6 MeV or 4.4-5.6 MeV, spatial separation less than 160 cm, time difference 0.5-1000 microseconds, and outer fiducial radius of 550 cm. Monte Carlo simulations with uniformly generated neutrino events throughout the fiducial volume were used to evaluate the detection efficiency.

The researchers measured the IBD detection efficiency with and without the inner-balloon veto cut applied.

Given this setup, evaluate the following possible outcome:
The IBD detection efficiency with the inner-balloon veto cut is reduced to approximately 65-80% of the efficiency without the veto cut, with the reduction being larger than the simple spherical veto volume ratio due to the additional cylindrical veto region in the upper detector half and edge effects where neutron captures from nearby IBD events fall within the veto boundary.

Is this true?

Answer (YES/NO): YES